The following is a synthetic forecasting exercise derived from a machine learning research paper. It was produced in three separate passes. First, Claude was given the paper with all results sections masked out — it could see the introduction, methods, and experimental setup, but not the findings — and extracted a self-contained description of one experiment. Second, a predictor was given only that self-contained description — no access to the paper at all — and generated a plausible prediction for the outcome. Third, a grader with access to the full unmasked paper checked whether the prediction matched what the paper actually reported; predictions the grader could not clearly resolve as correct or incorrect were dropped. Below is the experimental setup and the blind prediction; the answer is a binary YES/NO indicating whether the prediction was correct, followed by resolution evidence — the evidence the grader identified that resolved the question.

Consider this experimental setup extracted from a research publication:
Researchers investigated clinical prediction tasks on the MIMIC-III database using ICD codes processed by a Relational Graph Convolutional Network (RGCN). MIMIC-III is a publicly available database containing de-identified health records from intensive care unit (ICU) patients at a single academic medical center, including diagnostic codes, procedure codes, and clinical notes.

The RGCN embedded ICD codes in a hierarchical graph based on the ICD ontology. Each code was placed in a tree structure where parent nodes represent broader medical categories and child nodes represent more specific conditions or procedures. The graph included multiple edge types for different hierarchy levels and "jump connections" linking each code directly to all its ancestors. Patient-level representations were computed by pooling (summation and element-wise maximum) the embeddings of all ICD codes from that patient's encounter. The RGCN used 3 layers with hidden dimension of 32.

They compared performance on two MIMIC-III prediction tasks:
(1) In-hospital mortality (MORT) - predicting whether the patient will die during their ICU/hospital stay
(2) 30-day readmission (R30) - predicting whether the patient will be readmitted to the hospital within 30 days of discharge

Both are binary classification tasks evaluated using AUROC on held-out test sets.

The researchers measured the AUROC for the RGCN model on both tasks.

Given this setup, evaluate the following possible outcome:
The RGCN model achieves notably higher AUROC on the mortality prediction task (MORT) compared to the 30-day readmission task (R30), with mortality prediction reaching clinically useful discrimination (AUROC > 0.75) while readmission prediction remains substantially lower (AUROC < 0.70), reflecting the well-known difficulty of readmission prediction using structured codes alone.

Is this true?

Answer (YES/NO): YES